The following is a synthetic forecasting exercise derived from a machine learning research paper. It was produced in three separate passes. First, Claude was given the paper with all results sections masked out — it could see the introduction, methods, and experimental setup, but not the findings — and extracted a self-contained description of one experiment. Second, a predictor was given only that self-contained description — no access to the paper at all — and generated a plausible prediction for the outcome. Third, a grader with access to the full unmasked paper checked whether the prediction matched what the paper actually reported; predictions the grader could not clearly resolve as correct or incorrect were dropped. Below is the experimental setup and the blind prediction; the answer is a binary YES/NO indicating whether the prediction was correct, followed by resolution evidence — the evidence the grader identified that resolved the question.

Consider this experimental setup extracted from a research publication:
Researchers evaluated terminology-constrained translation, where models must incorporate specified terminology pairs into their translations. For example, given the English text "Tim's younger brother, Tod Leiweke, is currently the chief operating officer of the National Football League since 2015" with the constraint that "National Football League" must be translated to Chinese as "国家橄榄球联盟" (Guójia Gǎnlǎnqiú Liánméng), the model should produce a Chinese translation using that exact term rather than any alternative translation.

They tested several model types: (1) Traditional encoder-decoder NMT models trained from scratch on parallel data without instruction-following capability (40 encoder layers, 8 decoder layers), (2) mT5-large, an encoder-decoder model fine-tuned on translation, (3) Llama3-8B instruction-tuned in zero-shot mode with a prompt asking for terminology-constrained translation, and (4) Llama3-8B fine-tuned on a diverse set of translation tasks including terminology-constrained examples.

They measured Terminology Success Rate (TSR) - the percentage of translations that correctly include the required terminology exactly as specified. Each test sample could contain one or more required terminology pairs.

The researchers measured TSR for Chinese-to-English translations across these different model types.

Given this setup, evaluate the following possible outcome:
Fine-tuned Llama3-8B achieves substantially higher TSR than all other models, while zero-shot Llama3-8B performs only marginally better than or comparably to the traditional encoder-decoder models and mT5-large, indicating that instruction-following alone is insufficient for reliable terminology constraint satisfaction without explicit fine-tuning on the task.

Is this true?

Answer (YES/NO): NO